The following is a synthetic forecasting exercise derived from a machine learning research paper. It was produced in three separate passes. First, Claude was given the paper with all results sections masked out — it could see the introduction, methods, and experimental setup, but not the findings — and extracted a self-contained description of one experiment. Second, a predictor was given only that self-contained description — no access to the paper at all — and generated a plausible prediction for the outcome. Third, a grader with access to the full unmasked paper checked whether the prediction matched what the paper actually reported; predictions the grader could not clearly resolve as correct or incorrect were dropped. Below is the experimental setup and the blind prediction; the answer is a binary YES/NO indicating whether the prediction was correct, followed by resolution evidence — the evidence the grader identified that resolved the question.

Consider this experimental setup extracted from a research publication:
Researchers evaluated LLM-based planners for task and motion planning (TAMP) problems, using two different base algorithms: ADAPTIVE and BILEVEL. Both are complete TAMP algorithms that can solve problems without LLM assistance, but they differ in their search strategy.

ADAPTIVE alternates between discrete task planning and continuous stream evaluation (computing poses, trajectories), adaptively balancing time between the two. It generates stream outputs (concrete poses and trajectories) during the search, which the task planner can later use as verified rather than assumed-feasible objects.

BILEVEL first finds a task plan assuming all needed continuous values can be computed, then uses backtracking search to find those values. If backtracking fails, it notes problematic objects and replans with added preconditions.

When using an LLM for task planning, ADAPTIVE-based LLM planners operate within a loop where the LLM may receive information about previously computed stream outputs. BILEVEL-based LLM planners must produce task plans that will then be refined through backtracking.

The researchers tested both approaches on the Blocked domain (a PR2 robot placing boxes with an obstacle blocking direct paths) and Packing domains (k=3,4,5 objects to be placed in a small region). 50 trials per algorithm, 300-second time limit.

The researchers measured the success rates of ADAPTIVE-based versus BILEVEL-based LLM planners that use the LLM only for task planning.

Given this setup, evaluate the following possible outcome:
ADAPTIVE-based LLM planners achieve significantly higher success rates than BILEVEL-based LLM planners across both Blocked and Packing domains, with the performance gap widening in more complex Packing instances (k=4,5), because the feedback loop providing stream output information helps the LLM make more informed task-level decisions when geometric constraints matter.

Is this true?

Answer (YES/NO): NO